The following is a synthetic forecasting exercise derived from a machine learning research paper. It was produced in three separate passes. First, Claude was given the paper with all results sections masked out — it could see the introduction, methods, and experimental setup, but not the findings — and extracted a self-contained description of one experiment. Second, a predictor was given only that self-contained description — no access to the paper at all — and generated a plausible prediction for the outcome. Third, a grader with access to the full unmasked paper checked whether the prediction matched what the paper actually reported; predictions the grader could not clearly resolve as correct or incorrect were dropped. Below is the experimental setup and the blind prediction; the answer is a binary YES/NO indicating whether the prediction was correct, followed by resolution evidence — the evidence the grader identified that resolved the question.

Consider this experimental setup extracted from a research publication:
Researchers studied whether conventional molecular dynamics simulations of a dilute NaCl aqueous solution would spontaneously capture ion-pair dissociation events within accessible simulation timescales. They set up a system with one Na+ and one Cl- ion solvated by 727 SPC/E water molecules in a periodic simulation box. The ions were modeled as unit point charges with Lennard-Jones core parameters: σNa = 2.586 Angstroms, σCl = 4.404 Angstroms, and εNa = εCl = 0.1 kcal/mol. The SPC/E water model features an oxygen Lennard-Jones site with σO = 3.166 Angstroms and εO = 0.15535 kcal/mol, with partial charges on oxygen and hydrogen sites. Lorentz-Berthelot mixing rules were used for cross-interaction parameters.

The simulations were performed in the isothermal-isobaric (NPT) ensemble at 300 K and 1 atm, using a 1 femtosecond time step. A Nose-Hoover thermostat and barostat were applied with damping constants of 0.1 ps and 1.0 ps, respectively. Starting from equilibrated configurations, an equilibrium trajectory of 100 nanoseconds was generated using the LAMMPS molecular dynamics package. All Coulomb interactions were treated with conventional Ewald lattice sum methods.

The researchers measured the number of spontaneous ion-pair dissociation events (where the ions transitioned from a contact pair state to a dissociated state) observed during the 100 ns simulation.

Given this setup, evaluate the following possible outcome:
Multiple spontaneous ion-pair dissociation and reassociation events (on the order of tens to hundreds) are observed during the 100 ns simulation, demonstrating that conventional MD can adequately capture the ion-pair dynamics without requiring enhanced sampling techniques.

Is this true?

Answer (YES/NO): YES